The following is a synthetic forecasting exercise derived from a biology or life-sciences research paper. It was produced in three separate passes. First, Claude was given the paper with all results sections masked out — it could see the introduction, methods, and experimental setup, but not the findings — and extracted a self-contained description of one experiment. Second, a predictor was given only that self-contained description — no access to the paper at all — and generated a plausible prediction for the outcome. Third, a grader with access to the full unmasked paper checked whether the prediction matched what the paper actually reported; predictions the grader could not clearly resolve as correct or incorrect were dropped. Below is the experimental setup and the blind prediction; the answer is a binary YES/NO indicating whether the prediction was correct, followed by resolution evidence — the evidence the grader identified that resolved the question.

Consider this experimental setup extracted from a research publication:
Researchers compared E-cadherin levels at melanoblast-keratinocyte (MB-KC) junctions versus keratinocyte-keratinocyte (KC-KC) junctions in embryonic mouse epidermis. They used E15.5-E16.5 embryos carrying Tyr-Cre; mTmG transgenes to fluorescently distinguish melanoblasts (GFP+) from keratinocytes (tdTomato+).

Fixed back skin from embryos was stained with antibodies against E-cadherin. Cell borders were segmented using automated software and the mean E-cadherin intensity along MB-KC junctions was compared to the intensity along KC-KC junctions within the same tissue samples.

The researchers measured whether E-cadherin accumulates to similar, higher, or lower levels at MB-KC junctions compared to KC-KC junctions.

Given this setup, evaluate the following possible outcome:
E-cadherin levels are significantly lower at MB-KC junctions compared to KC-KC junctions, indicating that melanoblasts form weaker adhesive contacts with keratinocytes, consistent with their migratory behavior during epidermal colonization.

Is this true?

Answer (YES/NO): NO